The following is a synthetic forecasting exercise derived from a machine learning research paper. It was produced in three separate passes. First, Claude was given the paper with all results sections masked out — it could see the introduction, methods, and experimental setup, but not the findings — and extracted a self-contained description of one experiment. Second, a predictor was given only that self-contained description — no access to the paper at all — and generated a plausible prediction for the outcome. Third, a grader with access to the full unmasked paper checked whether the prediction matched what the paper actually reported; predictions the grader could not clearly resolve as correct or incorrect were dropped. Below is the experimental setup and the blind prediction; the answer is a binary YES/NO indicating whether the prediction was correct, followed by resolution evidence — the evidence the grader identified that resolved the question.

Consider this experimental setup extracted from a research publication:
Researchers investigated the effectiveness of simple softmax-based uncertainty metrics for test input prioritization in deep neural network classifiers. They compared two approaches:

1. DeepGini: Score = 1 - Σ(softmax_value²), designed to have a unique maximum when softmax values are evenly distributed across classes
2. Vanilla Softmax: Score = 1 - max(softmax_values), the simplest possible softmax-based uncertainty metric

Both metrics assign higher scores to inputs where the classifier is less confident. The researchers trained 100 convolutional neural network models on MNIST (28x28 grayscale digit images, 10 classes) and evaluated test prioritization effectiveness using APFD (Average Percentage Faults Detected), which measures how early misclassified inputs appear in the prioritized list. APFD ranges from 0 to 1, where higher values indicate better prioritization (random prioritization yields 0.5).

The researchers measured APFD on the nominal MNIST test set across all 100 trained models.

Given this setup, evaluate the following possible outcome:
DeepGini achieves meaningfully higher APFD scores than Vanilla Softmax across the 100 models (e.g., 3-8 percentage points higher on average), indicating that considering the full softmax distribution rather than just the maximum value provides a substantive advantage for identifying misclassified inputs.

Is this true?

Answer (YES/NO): NO